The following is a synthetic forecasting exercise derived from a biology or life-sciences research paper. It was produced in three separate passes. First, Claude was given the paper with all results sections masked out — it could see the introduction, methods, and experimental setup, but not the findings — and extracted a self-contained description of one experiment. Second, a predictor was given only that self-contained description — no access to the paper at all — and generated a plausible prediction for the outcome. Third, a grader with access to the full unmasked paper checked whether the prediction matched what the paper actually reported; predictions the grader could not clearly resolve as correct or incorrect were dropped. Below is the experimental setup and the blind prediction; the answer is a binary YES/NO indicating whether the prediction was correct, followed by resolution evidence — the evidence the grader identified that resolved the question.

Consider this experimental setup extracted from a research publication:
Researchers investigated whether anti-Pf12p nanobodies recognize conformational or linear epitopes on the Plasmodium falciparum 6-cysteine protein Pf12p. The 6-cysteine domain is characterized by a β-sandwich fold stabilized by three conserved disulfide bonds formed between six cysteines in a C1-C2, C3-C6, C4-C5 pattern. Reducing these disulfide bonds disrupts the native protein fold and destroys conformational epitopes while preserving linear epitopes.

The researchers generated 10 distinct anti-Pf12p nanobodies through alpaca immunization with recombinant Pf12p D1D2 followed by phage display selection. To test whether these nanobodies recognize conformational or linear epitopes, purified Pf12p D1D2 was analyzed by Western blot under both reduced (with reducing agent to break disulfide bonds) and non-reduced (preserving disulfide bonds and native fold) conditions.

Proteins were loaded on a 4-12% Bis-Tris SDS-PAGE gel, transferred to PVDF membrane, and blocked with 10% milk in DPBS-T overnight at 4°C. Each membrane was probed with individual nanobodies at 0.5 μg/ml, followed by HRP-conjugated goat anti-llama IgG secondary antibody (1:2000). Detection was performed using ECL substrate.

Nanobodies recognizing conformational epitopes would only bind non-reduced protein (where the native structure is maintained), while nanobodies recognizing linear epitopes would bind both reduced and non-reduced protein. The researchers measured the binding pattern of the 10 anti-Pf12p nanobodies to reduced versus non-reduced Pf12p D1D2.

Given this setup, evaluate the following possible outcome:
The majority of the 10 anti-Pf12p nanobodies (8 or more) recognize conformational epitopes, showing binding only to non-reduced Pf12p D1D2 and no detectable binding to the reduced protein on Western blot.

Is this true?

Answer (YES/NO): NO